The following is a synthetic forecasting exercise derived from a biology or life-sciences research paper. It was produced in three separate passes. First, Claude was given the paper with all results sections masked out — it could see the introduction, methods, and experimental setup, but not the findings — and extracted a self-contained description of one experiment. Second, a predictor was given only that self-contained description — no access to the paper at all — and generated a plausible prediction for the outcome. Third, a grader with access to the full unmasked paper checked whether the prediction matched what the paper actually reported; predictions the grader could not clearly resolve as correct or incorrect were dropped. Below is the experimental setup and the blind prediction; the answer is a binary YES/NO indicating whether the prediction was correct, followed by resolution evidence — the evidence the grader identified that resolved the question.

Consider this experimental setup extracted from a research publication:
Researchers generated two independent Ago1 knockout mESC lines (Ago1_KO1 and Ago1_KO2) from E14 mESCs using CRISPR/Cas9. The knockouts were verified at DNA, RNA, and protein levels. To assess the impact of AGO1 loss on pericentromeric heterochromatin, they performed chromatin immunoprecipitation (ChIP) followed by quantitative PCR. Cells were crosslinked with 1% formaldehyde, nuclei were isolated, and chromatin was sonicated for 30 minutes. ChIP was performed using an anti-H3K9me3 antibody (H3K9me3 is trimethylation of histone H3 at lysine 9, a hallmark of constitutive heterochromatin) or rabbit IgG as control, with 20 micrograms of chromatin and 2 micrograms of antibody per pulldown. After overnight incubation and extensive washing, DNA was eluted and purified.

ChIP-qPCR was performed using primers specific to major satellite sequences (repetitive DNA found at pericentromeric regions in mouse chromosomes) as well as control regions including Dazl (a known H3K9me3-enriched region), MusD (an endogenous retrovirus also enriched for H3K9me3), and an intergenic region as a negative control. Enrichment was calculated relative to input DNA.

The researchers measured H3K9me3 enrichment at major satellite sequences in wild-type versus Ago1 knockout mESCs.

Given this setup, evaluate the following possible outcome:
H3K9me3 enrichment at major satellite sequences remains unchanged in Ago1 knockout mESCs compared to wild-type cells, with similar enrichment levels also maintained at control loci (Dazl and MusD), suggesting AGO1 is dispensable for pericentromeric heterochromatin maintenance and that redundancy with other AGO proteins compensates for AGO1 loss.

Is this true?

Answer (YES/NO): NO